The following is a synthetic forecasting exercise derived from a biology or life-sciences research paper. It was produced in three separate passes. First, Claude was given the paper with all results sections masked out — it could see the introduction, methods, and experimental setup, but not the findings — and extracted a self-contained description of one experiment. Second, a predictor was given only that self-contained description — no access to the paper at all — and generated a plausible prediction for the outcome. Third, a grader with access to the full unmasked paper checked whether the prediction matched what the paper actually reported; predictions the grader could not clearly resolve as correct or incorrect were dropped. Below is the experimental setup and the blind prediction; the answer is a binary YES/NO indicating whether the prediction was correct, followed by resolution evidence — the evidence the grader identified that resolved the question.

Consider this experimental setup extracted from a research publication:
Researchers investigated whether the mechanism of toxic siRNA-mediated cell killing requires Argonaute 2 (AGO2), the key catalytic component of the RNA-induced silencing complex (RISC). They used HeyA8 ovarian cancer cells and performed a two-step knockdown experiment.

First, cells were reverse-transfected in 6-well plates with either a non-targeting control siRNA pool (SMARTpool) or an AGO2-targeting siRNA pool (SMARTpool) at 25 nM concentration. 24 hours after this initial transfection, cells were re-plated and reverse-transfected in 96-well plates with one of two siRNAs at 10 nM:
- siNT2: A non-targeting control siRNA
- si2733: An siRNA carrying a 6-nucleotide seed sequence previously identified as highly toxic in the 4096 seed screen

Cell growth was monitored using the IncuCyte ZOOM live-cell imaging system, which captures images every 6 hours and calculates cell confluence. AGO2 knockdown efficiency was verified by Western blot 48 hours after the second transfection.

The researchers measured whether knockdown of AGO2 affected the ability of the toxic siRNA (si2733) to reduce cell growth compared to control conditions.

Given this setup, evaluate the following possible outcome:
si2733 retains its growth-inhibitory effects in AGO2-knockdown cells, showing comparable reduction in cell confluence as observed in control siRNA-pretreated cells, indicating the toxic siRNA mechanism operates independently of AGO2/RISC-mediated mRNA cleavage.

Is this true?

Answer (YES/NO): NO